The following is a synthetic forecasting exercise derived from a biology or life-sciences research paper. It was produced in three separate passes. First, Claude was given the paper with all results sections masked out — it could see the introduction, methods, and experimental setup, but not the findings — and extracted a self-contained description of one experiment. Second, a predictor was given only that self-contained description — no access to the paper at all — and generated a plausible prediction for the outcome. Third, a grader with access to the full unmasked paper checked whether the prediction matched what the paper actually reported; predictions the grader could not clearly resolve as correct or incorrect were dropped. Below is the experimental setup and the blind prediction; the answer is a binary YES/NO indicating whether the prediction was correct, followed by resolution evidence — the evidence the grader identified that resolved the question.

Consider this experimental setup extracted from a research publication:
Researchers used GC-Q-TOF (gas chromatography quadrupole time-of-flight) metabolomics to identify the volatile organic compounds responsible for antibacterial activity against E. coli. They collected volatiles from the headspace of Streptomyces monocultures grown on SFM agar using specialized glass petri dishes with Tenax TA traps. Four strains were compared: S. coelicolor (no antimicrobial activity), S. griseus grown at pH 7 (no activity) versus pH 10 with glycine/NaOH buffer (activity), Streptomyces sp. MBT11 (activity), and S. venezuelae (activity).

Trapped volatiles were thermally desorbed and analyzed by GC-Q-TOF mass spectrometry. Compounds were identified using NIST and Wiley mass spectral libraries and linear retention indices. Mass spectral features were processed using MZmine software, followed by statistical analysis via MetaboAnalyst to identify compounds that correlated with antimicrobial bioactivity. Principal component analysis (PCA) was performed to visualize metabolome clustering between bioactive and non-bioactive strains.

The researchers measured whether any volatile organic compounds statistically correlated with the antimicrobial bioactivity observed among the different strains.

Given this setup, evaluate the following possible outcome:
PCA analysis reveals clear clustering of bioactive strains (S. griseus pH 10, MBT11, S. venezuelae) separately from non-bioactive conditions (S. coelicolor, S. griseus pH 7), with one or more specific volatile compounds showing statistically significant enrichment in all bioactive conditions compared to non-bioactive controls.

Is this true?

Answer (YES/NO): NO